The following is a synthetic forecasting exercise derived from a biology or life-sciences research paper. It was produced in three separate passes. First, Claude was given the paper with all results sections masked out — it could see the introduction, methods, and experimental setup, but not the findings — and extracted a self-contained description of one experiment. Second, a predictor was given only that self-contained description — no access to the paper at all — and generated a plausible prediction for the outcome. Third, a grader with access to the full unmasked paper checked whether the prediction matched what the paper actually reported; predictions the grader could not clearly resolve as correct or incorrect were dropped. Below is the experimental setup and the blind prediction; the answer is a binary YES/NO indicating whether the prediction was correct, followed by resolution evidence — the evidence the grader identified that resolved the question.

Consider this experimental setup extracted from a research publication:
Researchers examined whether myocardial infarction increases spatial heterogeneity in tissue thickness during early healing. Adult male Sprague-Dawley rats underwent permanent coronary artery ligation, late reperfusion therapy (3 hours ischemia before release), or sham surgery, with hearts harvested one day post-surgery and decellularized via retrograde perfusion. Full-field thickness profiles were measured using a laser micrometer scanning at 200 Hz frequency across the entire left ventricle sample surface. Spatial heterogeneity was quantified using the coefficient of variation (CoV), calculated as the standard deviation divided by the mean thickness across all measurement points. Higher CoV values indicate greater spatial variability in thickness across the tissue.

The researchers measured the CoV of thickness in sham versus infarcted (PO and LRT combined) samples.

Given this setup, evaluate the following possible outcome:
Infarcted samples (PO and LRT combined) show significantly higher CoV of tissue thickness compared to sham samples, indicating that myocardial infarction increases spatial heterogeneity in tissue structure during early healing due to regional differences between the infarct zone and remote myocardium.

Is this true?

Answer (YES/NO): NO